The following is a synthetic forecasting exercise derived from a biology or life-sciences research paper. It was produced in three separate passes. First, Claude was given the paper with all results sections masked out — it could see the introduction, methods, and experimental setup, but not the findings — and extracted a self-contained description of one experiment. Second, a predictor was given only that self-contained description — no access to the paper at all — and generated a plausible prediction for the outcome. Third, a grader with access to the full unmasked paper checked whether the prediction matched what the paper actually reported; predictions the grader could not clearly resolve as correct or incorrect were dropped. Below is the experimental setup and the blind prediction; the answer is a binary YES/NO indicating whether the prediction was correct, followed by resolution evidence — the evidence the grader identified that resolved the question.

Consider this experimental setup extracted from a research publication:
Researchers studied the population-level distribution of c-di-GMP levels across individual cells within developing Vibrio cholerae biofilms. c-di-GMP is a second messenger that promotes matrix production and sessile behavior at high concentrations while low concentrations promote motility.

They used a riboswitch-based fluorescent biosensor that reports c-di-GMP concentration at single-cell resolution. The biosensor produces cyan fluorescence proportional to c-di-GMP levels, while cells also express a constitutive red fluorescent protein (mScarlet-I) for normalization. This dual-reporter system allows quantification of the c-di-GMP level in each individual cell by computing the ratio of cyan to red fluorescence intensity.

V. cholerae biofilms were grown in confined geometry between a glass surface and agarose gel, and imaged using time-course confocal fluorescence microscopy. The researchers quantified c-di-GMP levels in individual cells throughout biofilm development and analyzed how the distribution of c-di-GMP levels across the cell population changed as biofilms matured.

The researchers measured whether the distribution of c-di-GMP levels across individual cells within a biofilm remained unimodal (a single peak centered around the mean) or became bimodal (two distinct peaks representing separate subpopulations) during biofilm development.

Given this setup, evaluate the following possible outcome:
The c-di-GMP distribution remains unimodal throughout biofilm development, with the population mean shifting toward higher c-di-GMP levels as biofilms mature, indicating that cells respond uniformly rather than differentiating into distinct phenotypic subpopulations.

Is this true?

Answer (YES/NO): NO